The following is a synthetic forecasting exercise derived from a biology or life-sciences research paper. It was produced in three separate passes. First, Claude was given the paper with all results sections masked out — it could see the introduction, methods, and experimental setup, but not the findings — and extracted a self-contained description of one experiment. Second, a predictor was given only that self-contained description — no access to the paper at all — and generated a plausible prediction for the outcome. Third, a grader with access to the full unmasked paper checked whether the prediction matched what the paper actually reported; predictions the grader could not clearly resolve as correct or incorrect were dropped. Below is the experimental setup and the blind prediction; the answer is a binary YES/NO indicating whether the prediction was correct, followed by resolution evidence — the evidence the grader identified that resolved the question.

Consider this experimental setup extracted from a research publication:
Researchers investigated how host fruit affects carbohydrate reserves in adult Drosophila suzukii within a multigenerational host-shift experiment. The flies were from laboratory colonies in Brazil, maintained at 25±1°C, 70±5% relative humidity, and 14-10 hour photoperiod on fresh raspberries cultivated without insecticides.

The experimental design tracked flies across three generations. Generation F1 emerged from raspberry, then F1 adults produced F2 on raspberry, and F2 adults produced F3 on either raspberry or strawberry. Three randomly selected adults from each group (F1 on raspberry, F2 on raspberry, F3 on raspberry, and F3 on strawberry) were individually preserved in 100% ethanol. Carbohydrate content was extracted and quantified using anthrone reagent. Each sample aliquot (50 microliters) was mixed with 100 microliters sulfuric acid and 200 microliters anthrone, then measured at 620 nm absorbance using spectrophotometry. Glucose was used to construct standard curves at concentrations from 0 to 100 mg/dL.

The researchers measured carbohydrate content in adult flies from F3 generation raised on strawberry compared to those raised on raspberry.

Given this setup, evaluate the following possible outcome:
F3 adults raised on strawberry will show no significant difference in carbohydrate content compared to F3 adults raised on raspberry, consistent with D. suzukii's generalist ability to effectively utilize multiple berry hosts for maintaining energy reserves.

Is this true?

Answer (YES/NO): YES